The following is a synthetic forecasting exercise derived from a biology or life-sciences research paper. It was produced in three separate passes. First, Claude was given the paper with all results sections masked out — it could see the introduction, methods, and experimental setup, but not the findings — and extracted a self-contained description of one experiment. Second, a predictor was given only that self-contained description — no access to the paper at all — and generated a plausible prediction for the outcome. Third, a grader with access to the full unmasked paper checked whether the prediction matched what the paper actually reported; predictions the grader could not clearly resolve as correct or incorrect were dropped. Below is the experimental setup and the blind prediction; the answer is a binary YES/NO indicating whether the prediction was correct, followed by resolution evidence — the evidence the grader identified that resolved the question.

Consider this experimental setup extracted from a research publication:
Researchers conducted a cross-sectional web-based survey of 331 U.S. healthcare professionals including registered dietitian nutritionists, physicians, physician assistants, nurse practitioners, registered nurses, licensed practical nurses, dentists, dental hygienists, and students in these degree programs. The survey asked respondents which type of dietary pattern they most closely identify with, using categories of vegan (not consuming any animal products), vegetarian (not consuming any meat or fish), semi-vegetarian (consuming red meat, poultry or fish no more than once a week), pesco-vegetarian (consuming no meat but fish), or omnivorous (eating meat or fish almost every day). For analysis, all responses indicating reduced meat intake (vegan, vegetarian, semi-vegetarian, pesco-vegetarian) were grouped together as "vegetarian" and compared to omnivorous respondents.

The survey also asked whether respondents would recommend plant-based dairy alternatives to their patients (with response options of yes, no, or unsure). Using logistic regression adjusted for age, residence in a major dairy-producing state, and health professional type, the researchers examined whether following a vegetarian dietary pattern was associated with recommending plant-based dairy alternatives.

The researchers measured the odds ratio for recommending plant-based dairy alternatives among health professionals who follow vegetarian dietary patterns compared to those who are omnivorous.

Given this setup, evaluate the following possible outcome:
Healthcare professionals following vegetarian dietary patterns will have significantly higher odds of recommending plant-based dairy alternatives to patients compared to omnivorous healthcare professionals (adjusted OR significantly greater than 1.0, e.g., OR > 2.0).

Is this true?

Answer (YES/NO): NO